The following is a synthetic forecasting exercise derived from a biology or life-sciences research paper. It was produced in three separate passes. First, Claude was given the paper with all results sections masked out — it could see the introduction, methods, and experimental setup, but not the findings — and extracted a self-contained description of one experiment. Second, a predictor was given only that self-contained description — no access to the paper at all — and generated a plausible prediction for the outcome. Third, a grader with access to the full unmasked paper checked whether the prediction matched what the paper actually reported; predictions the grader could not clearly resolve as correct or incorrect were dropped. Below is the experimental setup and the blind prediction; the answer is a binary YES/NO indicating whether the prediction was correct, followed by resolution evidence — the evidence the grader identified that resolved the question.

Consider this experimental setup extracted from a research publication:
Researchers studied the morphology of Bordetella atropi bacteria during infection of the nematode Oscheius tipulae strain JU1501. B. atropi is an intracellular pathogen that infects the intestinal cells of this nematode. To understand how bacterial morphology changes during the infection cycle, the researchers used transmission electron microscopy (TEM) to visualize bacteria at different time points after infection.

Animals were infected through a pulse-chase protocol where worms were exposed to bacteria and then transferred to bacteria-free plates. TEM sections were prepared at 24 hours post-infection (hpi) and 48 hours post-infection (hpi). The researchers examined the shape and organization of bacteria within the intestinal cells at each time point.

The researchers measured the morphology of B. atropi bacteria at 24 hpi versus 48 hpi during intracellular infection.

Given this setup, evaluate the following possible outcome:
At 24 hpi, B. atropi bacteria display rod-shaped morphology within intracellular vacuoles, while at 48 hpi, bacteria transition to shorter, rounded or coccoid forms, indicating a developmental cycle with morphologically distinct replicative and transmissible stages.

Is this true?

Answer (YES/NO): NO